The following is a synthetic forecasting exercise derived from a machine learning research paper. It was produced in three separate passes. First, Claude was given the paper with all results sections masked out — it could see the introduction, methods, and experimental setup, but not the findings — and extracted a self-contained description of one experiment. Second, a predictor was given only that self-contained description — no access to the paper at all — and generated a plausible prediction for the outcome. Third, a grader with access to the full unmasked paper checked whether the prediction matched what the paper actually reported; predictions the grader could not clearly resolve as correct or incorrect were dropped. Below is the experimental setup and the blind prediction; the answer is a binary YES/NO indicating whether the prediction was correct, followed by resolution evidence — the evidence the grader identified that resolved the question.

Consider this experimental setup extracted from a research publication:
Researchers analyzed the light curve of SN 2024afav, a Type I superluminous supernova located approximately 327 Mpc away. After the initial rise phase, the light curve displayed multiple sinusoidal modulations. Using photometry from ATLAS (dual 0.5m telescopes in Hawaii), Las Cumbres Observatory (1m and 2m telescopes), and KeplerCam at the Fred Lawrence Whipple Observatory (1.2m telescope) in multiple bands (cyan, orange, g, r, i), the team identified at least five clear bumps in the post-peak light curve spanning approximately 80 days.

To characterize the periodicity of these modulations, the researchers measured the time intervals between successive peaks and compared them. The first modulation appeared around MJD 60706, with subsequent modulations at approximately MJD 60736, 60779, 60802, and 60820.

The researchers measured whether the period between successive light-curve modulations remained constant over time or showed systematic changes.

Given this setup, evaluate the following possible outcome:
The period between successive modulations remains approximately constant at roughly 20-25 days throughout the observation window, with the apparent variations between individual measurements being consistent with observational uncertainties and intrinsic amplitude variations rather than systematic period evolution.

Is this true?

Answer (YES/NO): NO